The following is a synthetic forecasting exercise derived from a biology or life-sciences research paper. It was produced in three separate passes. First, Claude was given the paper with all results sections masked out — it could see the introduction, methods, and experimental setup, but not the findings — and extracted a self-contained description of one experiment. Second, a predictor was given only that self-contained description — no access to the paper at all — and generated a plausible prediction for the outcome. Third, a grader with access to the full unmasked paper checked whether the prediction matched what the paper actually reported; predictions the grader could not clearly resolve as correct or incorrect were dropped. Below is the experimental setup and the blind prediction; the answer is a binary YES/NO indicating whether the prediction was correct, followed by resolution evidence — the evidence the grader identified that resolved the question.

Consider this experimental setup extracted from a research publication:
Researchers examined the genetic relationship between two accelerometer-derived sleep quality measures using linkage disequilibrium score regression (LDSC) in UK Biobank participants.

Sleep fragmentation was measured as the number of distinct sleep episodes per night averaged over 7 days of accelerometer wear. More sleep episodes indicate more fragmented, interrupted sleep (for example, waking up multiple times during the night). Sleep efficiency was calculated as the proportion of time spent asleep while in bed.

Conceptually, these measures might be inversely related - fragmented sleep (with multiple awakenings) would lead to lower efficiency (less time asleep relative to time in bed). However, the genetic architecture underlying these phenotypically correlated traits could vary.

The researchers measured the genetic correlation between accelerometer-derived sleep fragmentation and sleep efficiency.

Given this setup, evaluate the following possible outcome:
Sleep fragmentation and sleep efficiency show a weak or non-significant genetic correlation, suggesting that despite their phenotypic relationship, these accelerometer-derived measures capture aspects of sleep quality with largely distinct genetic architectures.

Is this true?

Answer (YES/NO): NO